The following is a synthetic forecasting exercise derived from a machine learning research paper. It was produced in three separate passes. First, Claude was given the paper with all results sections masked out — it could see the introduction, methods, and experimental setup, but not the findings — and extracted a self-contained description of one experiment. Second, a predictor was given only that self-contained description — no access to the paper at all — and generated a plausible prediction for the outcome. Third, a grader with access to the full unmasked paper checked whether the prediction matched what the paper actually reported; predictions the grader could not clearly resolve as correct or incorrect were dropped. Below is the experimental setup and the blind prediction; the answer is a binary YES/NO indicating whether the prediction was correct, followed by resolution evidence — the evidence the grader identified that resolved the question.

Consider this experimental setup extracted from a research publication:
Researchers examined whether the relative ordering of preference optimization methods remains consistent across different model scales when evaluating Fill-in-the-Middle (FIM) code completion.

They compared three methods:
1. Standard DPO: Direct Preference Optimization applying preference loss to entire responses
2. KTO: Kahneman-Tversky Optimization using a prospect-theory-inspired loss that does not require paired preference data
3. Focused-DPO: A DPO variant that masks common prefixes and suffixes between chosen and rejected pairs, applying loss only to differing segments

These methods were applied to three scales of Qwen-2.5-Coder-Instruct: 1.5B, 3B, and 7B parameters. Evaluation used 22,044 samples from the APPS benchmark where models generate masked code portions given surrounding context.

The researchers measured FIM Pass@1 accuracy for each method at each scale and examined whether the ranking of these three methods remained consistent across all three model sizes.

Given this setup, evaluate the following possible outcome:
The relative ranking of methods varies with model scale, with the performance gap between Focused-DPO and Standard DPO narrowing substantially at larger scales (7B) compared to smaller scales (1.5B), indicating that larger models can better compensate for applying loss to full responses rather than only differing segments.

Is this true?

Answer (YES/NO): NO